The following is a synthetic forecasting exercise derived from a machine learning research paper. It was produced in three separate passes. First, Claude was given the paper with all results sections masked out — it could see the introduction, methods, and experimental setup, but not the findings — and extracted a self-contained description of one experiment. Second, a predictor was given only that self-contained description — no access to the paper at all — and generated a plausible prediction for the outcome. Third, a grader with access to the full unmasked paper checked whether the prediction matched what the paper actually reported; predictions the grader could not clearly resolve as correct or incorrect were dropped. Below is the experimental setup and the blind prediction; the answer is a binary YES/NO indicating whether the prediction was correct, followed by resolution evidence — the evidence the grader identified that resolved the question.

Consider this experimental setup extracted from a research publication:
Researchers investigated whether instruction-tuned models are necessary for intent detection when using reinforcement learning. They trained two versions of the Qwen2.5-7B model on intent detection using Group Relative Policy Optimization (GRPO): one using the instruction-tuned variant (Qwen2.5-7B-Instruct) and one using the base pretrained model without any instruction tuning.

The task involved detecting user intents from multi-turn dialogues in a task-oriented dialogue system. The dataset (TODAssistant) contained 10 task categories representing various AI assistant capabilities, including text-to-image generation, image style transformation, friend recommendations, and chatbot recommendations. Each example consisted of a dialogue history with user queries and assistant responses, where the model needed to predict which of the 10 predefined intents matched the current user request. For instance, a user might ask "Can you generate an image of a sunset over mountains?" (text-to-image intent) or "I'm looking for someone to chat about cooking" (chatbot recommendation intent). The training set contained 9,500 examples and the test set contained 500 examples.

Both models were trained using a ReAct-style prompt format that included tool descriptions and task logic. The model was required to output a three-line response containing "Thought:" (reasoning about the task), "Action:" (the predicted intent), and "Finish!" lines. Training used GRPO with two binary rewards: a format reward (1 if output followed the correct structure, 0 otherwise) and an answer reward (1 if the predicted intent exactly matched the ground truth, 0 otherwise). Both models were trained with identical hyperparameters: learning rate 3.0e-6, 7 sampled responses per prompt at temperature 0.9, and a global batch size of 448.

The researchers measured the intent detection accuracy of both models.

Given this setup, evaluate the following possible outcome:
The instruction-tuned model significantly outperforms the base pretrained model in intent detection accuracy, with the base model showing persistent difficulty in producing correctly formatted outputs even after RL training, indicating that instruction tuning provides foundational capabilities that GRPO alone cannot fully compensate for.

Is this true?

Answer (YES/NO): NO